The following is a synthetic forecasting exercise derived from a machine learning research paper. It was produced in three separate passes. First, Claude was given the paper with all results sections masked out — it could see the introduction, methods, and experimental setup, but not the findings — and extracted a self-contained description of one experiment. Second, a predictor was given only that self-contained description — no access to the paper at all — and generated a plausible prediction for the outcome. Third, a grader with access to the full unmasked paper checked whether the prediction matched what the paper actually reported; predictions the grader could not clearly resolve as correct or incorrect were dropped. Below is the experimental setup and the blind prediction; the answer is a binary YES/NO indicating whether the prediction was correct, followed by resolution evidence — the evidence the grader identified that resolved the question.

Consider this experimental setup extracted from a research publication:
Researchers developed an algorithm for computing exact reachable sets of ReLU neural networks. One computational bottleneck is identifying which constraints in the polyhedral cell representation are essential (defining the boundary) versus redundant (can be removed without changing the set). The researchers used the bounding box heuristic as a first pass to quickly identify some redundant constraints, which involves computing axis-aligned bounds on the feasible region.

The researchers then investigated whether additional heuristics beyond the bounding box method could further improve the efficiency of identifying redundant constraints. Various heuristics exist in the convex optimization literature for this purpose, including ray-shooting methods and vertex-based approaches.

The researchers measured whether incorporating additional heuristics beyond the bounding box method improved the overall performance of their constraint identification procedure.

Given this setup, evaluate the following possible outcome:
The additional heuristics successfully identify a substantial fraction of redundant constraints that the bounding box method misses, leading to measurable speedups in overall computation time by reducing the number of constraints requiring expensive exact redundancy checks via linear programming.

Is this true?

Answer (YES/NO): NO